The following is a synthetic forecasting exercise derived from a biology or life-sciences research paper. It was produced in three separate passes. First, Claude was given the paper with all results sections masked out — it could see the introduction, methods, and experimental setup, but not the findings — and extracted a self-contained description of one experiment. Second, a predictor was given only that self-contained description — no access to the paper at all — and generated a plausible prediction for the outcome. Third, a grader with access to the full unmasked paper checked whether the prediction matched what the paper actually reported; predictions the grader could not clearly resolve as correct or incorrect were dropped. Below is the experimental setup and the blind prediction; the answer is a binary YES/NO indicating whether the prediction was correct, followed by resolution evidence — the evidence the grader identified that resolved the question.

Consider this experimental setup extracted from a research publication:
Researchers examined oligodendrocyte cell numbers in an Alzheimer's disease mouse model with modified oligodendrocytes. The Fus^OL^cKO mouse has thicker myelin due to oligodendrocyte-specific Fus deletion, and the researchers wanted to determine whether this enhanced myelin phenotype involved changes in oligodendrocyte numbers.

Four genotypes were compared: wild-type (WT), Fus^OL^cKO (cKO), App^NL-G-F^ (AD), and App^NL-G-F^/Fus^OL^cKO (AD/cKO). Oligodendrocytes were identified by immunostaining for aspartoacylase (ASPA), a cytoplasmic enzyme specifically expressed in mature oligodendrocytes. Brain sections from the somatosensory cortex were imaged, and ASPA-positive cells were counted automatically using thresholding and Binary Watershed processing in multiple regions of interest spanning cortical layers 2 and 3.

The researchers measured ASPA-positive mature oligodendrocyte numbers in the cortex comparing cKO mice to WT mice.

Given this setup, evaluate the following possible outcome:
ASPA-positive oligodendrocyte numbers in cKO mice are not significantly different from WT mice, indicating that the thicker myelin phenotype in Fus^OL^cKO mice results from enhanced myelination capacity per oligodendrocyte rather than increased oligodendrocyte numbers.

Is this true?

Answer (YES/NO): YES